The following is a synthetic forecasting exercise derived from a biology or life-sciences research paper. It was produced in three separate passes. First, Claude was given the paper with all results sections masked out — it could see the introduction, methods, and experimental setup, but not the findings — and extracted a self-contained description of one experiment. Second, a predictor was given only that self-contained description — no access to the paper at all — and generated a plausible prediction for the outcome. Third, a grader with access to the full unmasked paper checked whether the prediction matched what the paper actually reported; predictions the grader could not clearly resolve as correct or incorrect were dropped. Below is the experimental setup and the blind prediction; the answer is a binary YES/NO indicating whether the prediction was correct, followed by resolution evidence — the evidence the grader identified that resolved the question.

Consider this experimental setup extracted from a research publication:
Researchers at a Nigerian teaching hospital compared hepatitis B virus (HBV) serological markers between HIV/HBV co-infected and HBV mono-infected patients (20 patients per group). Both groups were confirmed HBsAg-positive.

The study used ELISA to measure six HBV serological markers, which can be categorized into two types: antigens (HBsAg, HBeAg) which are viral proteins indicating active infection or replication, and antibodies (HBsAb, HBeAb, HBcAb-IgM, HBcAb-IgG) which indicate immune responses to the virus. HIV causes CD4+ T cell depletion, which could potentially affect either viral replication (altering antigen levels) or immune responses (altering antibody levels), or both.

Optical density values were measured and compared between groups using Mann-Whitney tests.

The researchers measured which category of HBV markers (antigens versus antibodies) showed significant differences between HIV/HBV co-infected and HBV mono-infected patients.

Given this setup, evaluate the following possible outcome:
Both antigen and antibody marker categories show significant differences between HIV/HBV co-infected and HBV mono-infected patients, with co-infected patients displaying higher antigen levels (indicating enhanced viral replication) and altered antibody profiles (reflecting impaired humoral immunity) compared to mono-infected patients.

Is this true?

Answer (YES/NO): NO